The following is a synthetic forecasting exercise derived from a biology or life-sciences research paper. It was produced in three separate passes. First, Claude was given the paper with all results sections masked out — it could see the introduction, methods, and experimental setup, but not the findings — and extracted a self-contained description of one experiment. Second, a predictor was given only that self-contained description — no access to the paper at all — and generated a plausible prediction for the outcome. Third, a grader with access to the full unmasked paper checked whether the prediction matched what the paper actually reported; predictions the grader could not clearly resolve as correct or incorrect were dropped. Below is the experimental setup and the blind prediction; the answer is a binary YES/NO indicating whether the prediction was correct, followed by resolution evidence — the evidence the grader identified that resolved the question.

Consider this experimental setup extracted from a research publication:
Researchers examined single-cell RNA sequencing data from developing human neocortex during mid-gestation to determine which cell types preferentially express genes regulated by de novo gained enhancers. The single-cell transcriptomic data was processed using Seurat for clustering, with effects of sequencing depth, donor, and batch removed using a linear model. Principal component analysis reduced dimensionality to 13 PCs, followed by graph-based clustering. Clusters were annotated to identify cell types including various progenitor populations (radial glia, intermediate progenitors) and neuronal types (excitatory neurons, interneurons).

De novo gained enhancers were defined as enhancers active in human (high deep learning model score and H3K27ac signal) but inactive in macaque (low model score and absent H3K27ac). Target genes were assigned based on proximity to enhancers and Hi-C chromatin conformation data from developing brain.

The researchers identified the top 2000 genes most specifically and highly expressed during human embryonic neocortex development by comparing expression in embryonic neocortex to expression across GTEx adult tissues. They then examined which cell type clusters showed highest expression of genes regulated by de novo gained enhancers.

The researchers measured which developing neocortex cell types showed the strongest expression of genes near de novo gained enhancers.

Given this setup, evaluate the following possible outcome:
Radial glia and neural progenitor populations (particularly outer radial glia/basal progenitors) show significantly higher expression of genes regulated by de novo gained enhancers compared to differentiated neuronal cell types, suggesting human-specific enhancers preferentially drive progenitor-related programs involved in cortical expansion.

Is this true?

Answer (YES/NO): NO